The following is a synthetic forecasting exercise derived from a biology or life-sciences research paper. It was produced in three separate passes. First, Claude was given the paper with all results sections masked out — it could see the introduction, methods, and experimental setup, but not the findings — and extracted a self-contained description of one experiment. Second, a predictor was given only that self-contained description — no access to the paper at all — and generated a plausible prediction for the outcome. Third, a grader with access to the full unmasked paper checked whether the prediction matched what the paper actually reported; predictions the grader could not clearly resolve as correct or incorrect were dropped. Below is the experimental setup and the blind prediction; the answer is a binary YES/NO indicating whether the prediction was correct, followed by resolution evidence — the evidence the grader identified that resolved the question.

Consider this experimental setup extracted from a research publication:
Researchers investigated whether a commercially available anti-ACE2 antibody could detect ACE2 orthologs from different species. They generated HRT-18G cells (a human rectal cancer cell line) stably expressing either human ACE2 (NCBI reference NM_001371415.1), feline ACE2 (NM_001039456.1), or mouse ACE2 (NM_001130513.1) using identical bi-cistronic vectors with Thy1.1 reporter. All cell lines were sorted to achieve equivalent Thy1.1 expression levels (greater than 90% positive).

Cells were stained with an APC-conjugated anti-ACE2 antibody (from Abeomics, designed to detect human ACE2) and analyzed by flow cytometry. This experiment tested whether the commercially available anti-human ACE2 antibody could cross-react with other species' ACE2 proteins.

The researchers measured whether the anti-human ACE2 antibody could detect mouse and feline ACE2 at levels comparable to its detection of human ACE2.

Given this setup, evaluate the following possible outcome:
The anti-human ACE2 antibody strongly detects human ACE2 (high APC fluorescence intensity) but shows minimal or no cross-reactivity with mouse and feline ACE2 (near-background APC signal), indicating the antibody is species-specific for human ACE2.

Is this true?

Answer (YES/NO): YES